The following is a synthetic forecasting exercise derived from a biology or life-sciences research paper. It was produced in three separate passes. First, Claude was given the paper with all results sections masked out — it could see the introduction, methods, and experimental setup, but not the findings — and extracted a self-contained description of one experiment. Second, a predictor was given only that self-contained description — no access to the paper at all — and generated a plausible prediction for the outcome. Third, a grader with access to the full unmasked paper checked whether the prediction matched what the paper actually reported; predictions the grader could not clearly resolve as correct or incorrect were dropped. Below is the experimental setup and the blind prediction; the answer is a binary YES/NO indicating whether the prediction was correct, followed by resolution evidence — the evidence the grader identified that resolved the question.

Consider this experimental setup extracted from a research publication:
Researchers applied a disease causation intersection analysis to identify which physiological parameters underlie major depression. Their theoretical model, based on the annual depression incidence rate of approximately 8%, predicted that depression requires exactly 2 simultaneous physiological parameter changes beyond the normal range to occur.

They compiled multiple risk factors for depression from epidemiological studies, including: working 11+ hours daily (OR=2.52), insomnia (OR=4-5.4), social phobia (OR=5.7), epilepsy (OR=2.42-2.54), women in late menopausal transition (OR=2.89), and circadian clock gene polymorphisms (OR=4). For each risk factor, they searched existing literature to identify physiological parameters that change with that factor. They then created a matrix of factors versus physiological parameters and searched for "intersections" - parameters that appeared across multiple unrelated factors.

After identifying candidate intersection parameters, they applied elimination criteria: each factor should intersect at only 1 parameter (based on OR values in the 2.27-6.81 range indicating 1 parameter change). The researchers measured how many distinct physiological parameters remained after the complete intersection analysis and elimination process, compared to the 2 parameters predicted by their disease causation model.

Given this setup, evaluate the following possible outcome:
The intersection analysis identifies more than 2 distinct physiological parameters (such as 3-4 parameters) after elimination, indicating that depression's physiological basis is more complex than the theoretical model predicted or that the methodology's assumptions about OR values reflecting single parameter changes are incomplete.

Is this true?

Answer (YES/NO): NO